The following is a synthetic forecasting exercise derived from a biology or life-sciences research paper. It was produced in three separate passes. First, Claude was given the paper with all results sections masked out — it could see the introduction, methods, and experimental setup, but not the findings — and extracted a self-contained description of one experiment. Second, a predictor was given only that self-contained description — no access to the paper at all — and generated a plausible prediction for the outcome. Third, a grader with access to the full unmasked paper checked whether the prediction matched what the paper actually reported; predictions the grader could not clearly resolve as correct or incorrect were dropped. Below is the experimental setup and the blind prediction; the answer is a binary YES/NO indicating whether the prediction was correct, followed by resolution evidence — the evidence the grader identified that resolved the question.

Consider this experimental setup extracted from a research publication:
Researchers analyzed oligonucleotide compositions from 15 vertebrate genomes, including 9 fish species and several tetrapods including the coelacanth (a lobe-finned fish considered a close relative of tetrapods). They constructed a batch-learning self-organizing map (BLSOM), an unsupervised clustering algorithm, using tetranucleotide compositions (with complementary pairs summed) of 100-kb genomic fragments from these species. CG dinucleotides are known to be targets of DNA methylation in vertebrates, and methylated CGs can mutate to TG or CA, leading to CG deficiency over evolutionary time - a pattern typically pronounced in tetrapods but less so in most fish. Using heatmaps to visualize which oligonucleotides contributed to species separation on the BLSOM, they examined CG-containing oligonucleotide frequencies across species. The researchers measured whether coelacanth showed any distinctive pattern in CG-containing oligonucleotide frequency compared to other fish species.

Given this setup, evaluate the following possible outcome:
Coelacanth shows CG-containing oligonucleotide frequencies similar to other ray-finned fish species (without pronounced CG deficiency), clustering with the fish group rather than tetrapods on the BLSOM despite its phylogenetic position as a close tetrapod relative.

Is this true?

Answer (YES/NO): NO